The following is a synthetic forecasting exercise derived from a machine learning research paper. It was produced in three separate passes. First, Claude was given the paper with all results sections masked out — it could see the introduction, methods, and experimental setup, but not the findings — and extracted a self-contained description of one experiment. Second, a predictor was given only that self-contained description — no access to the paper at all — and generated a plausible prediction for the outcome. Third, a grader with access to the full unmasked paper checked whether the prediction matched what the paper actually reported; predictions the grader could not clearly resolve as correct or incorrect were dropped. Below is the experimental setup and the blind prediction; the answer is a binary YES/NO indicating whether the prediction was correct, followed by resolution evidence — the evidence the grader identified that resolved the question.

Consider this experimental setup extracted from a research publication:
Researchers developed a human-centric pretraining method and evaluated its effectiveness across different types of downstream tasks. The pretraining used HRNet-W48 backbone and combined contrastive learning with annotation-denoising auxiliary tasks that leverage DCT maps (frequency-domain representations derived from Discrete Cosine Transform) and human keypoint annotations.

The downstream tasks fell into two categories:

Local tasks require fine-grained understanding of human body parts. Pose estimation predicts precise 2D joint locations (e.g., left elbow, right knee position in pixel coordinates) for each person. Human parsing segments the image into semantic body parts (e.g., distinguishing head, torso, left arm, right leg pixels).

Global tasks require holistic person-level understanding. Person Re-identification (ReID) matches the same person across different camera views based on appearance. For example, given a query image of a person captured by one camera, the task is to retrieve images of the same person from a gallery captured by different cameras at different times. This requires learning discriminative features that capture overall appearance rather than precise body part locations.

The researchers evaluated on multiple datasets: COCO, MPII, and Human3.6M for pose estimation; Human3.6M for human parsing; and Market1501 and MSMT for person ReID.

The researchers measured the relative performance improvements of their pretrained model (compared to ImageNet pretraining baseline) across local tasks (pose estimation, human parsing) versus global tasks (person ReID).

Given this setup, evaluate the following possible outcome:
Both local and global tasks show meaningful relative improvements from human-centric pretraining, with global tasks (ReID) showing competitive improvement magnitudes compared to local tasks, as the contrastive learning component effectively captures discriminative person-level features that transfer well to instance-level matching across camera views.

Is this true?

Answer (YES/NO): NO